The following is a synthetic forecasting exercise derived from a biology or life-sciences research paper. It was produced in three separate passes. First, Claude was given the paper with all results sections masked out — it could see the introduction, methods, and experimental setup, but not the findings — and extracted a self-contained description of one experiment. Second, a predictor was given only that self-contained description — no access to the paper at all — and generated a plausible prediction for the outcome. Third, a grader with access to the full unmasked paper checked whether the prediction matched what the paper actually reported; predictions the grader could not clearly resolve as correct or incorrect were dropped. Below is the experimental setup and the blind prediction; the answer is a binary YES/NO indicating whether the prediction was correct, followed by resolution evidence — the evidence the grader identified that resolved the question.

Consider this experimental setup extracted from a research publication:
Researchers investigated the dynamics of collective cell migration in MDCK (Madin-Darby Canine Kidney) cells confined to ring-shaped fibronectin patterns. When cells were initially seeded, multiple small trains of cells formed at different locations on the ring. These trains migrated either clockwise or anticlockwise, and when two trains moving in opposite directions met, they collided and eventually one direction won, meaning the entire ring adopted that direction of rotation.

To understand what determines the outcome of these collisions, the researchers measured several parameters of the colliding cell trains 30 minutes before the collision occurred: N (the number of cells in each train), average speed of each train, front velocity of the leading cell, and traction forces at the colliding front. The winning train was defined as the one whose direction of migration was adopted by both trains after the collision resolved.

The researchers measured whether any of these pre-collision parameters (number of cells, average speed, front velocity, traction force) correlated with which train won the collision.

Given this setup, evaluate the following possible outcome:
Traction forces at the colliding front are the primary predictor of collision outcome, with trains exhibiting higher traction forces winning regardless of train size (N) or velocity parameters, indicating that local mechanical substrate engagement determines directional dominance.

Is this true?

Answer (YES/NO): NO